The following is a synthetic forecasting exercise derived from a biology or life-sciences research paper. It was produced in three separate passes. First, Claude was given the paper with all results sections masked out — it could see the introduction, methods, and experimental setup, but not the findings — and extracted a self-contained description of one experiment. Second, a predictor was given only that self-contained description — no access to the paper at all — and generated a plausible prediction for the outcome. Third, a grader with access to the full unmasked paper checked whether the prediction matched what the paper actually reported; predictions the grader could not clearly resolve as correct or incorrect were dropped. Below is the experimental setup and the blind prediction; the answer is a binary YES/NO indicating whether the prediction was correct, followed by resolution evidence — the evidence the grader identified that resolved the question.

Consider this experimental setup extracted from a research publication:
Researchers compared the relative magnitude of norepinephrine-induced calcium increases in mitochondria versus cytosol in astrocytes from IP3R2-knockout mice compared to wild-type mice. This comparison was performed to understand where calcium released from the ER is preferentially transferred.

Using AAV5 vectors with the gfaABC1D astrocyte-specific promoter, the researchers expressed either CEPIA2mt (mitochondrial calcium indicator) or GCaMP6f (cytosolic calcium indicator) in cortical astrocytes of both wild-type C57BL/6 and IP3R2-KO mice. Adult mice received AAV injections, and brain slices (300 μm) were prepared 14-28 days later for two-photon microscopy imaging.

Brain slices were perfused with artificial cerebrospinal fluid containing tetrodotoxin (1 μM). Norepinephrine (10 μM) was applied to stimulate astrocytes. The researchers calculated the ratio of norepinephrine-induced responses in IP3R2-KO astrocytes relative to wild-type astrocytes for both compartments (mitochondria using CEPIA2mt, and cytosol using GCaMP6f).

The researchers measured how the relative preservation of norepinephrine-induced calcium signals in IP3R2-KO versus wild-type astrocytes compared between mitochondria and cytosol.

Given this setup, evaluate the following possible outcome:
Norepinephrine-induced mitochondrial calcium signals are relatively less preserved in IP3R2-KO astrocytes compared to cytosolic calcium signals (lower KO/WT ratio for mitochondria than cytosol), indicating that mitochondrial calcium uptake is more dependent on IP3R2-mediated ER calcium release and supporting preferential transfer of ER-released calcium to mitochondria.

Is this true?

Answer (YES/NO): NO